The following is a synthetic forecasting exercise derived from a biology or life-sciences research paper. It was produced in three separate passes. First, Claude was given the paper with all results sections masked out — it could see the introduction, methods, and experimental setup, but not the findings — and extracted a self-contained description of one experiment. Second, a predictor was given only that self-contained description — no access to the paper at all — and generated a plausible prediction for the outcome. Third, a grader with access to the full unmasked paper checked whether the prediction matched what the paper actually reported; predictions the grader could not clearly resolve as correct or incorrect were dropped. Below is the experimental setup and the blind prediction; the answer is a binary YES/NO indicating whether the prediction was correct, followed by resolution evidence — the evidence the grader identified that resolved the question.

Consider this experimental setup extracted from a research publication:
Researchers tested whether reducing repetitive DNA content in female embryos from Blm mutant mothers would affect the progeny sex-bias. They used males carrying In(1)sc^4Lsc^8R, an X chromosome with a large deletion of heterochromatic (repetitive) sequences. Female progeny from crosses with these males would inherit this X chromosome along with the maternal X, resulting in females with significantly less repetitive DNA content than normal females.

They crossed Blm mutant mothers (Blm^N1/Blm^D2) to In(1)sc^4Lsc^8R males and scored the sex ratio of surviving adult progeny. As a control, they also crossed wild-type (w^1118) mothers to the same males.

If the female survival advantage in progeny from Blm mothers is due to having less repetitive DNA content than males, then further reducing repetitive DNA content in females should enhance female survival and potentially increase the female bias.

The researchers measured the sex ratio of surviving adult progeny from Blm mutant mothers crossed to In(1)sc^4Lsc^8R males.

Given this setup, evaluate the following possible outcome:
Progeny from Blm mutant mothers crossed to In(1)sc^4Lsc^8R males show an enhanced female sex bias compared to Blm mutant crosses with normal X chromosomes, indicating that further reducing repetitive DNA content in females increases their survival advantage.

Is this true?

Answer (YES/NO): YES